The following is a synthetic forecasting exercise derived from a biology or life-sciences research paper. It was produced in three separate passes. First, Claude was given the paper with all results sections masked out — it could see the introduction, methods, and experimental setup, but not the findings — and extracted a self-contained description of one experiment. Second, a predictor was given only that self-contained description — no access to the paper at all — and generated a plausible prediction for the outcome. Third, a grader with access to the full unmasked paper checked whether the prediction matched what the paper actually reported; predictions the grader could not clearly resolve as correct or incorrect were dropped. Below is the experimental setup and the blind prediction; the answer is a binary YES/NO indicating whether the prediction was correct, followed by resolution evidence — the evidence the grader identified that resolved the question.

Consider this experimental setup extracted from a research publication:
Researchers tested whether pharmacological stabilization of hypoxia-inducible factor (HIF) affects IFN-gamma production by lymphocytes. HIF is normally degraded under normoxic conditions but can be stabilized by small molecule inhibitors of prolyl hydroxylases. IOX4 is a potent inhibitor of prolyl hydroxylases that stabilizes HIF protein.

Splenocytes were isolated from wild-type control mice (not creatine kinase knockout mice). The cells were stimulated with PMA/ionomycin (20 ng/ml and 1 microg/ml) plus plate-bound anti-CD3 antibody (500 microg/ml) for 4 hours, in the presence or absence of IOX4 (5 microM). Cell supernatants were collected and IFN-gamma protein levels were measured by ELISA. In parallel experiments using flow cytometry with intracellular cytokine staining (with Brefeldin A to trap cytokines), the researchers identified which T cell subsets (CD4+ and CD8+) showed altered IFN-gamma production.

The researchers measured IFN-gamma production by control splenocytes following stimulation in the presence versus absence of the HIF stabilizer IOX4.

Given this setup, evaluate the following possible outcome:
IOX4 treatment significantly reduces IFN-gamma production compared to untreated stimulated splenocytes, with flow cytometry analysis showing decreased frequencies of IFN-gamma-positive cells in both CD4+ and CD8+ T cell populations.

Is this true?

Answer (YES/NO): YES